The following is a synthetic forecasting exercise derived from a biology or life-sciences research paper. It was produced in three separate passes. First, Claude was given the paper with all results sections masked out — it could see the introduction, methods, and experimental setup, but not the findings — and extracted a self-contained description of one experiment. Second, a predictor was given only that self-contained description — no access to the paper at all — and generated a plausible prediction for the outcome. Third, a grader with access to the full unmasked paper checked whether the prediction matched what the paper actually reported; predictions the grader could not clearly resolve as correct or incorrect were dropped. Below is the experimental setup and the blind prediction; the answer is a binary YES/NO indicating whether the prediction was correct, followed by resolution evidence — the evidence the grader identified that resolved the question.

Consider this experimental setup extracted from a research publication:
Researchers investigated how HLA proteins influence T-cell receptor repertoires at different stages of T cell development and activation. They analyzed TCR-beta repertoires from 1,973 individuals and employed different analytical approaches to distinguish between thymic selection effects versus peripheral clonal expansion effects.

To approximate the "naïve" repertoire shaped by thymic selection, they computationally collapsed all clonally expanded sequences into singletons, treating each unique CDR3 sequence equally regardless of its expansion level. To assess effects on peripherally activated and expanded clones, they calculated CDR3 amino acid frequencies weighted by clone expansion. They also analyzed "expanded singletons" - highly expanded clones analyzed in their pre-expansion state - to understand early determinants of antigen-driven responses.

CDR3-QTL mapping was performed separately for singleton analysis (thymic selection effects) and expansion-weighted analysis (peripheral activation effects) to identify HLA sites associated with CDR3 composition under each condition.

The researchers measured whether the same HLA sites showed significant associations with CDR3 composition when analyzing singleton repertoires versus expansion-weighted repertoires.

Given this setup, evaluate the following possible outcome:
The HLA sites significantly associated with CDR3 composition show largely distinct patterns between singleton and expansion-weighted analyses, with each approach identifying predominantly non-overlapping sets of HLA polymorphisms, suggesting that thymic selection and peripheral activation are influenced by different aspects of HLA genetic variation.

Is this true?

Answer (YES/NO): NO